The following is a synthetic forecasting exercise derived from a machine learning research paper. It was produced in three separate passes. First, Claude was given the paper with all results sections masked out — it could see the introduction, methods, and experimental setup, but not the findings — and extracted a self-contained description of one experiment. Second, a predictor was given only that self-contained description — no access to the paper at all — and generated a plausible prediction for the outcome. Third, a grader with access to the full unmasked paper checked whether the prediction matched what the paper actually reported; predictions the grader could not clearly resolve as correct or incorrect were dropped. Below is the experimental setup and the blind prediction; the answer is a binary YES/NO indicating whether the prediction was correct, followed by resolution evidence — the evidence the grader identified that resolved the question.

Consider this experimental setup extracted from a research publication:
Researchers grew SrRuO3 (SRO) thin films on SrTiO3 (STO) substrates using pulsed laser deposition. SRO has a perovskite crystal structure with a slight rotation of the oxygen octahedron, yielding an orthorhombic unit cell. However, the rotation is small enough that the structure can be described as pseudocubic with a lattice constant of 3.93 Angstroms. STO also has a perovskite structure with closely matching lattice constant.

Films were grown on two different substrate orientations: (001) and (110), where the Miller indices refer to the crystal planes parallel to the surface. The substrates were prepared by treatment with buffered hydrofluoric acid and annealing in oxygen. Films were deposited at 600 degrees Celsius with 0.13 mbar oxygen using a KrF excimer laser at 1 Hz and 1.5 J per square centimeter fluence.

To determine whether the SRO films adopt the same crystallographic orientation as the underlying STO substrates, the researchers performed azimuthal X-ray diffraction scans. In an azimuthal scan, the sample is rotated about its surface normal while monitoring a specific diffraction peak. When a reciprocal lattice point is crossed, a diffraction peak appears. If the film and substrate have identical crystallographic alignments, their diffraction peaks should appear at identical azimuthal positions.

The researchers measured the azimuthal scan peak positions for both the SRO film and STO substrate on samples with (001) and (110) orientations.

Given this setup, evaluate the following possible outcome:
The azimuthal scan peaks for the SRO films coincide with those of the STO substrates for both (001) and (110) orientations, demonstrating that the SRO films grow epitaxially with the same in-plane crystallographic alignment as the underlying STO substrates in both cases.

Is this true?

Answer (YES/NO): NO